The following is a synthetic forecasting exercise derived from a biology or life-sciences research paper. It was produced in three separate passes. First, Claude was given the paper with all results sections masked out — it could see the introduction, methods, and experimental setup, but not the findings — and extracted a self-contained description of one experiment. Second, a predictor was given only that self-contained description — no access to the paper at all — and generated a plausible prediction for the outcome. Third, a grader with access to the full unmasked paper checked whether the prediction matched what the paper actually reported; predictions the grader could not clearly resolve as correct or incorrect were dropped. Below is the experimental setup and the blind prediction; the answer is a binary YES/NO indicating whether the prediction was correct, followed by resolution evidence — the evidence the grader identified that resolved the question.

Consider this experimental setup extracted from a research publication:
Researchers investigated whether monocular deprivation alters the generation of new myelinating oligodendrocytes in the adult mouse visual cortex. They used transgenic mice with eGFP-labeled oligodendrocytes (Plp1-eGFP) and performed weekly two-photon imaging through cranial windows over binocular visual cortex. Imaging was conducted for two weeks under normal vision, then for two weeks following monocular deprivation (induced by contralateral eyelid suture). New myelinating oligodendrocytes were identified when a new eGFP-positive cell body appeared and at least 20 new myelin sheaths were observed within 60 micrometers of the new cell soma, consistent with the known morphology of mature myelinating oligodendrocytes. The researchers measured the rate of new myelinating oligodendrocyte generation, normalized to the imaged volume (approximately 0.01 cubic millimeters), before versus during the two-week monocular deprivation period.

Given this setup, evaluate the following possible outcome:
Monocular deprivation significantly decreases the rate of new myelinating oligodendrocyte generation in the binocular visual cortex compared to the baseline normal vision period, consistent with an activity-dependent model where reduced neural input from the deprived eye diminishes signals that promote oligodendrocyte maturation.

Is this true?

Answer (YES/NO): NO